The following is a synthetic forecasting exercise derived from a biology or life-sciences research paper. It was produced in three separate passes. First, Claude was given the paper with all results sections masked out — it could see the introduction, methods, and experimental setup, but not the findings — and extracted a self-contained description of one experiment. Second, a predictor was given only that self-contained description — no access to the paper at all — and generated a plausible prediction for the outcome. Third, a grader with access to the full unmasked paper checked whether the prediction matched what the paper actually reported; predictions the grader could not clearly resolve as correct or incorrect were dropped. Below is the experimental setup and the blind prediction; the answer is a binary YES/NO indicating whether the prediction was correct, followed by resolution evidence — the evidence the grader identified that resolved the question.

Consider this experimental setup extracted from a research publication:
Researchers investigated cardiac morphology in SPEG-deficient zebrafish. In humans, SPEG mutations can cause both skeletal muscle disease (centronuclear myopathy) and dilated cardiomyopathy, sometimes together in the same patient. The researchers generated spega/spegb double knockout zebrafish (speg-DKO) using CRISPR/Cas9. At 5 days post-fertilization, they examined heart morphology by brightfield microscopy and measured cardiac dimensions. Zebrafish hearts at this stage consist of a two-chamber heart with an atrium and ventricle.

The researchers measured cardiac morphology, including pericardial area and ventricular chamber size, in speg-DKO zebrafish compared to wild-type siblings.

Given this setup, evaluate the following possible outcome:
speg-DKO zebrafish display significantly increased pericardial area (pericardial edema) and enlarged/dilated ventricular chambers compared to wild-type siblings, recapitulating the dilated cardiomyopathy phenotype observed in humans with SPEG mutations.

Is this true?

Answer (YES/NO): NO